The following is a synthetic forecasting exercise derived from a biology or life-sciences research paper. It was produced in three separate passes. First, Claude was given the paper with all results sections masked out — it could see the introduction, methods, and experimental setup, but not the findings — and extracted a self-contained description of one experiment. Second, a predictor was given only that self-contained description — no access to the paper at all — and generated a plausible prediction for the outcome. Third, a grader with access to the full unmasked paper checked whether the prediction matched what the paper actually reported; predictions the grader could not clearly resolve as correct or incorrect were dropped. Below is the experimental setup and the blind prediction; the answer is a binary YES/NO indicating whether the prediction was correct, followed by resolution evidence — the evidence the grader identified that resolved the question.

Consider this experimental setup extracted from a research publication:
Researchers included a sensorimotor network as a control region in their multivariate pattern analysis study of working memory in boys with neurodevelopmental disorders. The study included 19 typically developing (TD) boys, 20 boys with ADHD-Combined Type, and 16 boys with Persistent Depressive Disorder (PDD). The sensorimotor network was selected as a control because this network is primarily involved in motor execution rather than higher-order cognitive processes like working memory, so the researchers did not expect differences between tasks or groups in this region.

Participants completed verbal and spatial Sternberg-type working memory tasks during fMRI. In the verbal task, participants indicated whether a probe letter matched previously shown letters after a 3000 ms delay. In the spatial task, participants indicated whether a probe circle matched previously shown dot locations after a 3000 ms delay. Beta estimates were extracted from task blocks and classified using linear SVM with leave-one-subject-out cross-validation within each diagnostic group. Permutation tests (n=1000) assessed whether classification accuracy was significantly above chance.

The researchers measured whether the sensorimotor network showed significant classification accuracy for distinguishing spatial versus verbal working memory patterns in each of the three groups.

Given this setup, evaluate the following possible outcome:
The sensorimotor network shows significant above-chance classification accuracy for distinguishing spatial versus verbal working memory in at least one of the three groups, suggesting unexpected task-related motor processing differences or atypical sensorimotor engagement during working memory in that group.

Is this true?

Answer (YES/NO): YES